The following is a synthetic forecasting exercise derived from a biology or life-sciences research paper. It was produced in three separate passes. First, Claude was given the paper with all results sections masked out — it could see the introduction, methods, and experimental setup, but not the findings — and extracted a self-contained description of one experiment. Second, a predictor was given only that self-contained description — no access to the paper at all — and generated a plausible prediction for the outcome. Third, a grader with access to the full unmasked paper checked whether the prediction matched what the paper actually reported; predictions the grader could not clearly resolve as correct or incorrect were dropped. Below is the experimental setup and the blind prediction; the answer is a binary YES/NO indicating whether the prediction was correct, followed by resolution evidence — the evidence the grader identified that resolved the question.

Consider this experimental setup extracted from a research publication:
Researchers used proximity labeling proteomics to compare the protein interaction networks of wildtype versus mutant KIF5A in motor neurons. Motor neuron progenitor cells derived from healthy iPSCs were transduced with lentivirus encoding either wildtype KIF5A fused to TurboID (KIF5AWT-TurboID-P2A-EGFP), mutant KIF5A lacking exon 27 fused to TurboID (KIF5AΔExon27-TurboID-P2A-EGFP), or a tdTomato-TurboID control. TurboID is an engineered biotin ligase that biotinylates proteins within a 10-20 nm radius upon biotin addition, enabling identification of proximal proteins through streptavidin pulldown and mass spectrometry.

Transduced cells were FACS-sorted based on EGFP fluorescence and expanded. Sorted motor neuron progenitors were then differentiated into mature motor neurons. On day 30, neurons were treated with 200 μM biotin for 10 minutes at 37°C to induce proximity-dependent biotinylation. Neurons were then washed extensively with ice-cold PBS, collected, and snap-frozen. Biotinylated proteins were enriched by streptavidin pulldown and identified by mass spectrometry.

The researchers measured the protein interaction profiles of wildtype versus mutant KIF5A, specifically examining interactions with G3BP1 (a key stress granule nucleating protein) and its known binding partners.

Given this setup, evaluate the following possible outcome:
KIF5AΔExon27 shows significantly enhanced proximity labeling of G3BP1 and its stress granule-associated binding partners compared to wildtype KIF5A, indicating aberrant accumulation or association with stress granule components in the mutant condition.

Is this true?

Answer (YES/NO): YES